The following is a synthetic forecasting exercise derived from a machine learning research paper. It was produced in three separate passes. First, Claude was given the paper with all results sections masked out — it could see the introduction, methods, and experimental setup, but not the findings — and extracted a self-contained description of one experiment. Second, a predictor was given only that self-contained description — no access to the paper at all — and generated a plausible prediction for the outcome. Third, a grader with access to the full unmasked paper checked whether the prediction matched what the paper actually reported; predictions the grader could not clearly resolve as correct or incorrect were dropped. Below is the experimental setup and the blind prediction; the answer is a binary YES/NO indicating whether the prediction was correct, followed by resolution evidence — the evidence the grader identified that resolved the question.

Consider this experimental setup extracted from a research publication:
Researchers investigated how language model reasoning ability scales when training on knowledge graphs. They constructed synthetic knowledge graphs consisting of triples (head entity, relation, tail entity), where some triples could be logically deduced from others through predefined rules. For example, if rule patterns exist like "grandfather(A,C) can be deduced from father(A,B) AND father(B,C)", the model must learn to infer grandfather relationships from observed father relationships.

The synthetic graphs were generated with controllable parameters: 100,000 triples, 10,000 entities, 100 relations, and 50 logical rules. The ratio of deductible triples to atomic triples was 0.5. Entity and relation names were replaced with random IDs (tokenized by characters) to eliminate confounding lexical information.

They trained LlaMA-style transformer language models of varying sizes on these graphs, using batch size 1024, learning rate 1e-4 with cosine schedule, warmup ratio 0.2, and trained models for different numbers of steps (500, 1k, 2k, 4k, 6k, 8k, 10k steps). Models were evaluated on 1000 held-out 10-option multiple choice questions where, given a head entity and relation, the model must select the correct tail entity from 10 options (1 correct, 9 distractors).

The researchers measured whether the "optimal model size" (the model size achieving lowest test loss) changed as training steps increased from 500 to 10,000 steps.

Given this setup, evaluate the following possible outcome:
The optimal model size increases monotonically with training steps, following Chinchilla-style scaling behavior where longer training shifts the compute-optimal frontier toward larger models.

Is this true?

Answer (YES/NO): NO